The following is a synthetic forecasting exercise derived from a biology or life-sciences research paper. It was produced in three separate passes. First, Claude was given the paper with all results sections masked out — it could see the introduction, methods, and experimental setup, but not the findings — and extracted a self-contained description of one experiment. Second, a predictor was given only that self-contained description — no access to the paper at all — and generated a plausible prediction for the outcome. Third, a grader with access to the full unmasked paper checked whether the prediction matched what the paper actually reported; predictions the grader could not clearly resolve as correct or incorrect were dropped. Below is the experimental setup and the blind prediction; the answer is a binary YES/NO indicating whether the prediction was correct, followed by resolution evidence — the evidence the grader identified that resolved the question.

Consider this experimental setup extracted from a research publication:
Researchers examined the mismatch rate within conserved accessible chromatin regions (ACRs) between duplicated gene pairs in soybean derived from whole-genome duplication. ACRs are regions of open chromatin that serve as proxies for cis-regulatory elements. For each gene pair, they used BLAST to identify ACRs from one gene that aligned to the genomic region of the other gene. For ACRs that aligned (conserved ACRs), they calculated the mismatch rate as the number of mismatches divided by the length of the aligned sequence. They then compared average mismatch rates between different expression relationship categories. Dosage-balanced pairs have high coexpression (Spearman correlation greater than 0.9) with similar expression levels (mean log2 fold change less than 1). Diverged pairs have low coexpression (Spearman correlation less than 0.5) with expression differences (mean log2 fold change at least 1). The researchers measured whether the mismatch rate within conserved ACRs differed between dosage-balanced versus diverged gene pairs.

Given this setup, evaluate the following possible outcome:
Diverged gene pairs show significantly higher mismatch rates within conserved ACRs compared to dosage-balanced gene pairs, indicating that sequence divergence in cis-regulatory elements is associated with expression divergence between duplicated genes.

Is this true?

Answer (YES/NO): YES